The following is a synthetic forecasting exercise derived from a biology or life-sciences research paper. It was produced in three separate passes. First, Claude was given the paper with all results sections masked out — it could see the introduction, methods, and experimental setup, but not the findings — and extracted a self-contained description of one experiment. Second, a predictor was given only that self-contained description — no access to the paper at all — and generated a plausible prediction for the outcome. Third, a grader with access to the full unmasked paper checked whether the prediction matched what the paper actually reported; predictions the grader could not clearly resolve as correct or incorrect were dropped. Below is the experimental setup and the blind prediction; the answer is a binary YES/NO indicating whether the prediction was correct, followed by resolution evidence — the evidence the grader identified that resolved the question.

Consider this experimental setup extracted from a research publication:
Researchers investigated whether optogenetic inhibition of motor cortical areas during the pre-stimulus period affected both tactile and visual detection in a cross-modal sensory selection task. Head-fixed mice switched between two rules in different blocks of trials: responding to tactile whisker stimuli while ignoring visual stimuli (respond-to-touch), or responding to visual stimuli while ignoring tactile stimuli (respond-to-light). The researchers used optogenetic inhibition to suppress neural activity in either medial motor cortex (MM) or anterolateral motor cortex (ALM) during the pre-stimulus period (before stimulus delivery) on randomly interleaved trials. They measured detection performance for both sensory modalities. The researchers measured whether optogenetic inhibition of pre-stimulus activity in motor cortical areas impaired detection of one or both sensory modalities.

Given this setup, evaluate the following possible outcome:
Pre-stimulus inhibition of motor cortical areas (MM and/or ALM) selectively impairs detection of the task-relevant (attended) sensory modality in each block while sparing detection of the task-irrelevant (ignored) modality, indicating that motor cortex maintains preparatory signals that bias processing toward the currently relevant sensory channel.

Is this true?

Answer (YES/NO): NO